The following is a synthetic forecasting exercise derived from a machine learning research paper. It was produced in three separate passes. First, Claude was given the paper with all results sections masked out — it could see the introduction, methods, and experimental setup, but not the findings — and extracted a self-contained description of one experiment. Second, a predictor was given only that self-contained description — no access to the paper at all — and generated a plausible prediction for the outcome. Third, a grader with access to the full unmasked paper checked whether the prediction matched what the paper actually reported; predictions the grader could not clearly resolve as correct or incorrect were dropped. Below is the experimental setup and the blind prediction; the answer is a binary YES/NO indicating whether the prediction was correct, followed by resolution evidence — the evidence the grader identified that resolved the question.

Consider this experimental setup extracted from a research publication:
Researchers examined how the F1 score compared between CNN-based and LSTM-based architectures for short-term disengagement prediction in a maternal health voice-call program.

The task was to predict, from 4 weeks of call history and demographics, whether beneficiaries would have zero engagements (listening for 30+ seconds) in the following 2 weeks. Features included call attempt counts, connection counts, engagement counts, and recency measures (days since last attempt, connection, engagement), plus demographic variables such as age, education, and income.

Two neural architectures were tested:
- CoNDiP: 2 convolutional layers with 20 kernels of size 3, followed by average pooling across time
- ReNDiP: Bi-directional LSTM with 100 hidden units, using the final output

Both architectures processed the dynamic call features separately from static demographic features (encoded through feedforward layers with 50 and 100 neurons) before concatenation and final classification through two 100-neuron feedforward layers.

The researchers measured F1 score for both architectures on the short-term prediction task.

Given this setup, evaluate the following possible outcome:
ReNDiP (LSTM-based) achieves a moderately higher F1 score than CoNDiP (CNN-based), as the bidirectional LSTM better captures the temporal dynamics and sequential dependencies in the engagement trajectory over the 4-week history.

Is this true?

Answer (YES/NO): NO